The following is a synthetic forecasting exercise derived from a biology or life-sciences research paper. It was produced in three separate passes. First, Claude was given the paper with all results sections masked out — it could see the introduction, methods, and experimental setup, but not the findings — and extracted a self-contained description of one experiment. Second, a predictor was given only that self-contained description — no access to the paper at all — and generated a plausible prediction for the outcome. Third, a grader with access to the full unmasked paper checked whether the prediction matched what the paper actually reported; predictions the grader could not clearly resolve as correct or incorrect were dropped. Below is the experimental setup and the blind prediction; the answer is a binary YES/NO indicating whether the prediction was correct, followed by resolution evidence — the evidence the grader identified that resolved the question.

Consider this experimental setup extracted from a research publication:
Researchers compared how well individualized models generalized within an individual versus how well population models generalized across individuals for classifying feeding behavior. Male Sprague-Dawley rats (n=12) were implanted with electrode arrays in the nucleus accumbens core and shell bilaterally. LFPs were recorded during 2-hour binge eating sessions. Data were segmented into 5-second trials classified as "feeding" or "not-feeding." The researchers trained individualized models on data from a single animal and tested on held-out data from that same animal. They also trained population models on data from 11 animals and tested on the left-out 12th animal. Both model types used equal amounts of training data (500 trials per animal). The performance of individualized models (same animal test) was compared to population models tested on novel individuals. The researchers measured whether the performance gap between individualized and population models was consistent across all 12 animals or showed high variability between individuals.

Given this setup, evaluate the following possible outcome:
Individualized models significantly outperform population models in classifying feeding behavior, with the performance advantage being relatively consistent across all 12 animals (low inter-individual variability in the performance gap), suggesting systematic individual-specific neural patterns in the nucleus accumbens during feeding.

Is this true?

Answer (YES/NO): NO